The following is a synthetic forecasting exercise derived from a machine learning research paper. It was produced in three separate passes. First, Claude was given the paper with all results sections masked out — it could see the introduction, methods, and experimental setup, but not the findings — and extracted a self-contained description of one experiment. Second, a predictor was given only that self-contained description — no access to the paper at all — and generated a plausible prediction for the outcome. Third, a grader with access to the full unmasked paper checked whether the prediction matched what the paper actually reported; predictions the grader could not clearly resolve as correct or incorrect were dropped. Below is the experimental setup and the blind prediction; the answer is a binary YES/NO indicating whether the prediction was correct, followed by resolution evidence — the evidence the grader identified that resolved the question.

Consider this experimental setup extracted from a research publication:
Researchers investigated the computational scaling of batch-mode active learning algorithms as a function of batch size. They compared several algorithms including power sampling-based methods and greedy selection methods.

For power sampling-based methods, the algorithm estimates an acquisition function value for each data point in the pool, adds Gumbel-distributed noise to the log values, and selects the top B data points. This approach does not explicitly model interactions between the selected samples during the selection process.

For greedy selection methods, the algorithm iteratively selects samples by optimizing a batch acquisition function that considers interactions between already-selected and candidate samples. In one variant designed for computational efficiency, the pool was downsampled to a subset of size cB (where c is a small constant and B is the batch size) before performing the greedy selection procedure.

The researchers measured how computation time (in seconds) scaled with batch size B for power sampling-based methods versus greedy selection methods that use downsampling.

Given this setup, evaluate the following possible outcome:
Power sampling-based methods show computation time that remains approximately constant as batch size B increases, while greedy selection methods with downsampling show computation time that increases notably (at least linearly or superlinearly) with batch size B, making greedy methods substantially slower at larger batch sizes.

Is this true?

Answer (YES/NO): NO